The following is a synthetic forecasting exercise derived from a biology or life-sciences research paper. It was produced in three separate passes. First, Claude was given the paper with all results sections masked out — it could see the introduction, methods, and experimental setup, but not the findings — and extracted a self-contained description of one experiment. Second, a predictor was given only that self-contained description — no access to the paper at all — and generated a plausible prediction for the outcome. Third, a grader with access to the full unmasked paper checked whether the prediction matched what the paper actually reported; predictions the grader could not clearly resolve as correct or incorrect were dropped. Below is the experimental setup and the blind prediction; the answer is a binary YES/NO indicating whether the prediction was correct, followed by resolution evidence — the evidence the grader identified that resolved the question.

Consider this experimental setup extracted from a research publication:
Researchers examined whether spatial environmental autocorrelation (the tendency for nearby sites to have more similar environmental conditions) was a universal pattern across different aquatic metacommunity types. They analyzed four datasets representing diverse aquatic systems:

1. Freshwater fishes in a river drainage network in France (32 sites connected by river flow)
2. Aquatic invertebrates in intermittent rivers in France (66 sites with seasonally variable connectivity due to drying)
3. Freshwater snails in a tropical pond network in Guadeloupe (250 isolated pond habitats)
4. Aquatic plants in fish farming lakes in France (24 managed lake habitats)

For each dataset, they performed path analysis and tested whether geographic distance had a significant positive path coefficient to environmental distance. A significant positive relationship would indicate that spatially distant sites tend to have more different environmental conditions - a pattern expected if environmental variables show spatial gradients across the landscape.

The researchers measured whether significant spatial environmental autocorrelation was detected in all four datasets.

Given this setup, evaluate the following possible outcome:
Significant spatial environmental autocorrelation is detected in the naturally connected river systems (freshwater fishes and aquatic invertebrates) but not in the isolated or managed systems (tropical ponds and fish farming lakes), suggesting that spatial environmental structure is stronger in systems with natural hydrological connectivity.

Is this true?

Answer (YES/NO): NO